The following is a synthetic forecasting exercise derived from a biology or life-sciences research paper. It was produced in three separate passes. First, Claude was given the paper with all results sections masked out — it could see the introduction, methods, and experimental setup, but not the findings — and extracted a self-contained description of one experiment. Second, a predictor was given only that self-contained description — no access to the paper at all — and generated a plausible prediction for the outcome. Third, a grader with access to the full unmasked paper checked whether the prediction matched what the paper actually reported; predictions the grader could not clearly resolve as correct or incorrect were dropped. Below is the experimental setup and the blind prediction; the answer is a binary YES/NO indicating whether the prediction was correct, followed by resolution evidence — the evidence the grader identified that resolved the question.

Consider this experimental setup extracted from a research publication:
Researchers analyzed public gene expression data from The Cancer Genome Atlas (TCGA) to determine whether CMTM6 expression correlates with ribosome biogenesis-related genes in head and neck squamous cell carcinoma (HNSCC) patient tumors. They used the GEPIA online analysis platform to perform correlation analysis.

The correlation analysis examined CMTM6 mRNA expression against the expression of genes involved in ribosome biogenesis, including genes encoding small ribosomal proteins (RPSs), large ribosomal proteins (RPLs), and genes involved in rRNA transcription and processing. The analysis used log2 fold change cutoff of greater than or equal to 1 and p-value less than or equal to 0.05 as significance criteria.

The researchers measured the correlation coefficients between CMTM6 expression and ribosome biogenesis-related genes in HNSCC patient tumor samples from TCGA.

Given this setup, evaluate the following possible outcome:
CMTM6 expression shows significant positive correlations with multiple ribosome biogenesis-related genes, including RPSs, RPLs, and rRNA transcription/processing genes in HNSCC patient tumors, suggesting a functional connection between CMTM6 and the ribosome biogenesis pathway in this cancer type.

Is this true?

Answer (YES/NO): YES